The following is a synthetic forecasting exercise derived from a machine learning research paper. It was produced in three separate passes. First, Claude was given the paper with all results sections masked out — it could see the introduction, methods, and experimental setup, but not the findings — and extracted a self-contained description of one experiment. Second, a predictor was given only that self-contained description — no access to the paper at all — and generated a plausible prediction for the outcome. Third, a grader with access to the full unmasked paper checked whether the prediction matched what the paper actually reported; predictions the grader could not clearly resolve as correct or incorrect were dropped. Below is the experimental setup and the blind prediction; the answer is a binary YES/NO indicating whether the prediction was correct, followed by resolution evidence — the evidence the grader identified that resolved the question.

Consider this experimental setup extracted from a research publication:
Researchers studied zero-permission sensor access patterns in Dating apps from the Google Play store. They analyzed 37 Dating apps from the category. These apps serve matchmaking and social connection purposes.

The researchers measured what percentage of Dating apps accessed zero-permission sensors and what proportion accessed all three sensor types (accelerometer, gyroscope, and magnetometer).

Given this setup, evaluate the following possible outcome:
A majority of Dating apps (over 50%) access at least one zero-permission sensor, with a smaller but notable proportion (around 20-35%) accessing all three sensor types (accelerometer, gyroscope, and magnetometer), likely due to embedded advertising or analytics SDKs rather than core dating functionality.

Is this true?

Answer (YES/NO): NO